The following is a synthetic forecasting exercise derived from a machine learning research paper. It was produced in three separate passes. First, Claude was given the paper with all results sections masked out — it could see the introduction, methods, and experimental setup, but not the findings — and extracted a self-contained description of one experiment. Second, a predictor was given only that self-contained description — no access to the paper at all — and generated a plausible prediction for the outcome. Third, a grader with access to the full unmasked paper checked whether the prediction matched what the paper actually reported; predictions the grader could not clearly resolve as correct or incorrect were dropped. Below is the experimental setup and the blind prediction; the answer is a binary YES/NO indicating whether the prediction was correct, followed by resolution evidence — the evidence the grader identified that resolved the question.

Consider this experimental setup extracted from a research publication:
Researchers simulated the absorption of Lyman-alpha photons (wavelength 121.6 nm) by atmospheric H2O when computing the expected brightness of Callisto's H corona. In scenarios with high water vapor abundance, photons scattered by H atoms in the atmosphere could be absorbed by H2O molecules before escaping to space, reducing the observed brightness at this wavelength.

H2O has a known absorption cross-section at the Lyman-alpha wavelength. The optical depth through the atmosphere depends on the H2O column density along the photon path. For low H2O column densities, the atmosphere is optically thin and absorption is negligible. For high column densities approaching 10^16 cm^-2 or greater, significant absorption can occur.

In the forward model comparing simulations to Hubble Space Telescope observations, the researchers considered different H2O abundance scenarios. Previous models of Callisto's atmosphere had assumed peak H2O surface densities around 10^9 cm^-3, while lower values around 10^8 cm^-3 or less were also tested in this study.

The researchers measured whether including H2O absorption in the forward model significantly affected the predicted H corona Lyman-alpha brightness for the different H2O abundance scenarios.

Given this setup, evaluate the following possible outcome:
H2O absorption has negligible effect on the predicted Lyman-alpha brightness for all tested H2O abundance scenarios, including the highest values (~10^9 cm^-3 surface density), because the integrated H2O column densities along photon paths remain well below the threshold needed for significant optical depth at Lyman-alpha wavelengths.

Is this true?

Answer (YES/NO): NO